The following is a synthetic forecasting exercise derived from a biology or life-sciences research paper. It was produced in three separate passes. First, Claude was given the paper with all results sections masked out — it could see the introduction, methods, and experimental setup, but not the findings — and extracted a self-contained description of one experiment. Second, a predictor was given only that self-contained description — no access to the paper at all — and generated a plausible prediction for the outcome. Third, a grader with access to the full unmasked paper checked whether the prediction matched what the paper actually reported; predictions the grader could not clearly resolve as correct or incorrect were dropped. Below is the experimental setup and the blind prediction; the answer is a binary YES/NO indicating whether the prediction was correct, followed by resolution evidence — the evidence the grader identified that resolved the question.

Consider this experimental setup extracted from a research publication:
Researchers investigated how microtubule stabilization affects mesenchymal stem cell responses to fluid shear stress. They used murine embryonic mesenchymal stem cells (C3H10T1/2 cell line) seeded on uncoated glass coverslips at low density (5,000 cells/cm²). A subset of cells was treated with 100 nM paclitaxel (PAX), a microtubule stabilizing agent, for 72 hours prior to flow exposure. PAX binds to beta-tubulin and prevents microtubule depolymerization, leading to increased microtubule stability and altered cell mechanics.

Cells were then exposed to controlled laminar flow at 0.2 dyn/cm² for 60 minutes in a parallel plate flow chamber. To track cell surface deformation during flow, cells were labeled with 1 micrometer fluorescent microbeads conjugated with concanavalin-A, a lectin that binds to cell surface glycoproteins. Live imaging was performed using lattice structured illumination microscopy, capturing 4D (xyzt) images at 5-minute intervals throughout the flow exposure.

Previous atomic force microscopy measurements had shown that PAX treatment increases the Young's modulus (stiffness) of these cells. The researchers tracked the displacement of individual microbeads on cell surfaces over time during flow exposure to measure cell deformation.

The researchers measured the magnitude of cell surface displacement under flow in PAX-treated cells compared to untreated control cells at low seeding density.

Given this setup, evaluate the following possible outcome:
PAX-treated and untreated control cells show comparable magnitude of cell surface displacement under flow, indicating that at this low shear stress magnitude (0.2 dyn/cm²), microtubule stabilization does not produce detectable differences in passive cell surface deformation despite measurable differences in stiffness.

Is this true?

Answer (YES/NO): NO